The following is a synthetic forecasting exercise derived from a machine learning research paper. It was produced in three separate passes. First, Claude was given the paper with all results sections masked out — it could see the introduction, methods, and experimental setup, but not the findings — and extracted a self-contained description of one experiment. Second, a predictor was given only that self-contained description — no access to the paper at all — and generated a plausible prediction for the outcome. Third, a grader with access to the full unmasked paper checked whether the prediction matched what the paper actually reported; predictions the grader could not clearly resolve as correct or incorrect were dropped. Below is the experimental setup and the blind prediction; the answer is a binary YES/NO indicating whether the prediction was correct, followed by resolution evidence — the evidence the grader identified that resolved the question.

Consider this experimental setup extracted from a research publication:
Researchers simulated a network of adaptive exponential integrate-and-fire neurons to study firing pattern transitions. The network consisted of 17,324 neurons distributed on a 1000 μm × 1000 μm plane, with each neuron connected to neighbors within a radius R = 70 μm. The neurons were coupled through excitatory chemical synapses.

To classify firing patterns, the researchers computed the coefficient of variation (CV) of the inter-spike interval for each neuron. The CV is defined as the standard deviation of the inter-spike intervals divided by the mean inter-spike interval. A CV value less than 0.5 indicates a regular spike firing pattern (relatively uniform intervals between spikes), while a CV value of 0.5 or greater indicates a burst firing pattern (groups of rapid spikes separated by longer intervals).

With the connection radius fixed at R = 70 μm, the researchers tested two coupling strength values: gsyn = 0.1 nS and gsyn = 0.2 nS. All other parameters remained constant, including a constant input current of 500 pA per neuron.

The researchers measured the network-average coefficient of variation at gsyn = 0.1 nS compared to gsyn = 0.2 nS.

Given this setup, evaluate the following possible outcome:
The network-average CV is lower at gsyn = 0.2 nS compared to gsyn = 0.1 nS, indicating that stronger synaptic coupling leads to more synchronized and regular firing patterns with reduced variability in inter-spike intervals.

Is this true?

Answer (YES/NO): NO